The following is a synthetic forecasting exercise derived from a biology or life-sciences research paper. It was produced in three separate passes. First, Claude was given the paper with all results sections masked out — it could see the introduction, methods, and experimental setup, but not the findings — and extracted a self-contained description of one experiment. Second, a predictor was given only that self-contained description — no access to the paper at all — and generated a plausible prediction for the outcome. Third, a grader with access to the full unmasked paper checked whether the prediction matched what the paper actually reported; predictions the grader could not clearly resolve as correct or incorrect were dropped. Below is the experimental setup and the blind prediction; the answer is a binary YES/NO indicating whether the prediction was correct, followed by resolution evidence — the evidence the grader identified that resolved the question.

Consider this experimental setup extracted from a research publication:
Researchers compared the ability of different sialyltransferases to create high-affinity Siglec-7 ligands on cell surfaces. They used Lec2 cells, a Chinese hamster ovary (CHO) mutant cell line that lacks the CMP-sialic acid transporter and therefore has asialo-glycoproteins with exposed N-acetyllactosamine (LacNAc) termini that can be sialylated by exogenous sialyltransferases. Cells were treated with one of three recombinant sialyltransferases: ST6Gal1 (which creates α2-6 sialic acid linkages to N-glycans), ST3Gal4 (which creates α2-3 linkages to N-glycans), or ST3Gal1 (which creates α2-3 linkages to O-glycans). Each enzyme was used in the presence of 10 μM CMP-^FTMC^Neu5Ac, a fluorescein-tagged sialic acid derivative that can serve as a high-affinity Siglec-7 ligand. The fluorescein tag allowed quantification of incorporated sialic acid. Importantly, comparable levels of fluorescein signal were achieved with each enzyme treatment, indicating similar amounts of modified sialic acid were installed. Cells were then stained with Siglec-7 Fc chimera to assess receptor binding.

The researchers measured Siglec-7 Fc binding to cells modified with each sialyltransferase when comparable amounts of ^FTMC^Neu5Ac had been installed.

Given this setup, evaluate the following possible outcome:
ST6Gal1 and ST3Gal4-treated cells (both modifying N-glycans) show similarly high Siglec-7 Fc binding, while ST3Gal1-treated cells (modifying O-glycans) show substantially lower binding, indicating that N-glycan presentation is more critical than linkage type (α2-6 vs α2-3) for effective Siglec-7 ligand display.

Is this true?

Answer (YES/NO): NO